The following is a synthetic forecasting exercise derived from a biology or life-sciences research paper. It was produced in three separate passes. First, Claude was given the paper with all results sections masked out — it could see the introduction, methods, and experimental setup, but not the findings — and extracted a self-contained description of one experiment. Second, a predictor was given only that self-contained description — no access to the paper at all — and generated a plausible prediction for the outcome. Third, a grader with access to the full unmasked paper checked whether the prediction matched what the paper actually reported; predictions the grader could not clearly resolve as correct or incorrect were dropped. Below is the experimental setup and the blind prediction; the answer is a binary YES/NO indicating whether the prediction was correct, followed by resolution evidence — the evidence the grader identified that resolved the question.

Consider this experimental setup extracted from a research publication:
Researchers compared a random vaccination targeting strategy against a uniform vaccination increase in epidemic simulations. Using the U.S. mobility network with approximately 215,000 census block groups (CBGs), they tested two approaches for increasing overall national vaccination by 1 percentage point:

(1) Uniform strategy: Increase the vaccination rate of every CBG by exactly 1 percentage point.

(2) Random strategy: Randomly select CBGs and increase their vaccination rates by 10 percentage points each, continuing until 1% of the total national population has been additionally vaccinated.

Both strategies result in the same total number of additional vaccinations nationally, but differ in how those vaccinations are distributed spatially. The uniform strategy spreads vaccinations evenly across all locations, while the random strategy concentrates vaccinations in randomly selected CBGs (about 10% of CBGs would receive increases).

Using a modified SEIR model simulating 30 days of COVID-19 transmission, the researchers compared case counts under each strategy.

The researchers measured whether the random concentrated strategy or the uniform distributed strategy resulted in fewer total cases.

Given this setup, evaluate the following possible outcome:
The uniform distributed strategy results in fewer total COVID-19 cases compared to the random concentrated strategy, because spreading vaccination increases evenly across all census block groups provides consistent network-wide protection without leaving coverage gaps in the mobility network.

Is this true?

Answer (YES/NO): NO